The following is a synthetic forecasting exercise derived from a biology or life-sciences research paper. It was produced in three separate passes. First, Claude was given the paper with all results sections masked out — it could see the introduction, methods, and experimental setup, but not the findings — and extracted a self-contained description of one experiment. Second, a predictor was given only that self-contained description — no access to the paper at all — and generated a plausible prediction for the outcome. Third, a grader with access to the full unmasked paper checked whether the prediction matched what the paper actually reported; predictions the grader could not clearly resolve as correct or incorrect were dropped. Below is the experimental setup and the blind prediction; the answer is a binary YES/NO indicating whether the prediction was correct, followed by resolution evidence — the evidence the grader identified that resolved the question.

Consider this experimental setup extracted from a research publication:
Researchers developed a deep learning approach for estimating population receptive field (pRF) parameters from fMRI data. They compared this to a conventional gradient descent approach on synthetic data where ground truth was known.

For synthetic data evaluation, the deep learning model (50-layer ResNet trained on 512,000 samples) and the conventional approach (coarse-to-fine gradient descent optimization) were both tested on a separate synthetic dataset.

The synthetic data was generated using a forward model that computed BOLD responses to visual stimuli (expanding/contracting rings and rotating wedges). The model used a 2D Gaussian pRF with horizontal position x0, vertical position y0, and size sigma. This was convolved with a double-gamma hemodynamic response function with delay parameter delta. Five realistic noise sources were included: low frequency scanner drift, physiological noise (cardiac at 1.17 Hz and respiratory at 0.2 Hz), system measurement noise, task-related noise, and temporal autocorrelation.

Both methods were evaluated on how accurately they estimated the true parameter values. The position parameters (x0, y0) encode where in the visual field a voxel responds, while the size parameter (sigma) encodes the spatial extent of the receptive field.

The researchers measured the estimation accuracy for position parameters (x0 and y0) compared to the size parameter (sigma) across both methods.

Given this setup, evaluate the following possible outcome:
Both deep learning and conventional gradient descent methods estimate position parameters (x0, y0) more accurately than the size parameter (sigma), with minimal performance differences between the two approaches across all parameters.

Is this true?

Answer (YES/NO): NO